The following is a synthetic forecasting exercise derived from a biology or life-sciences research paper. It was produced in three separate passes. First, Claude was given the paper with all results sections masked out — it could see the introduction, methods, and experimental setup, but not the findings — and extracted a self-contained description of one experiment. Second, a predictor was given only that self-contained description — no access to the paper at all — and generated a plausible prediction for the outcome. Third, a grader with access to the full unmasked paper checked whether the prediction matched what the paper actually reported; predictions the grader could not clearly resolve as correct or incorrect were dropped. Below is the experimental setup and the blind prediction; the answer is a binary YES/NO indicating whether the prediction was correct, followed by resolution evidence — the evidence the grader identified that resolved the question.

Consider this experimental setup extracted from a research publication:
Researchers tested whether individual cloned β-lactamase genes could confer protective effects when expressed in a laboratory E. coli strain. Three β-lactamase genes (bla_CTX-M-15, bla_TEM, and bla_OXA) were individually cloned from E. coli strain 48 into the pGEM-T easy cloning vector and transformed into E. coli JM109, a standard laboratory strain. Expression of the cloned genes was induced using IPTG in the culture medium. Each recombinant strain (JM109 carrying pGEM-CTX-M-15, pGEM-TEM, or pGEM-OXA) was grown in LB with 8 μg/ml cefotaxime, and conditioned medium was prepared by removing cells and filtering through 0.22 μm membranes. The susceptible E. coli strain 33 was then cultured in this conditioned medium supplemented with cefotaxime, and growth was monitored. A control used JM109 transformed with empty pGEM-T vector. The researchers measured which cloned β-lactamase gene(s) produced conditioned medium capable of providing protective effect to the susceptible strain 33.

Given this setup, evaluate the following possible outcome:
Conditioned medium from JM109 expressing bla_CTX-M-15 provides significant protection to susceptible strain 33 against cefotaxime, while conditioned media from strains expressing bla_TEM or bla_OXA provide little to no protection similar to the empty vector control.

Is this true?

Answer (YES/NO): YES